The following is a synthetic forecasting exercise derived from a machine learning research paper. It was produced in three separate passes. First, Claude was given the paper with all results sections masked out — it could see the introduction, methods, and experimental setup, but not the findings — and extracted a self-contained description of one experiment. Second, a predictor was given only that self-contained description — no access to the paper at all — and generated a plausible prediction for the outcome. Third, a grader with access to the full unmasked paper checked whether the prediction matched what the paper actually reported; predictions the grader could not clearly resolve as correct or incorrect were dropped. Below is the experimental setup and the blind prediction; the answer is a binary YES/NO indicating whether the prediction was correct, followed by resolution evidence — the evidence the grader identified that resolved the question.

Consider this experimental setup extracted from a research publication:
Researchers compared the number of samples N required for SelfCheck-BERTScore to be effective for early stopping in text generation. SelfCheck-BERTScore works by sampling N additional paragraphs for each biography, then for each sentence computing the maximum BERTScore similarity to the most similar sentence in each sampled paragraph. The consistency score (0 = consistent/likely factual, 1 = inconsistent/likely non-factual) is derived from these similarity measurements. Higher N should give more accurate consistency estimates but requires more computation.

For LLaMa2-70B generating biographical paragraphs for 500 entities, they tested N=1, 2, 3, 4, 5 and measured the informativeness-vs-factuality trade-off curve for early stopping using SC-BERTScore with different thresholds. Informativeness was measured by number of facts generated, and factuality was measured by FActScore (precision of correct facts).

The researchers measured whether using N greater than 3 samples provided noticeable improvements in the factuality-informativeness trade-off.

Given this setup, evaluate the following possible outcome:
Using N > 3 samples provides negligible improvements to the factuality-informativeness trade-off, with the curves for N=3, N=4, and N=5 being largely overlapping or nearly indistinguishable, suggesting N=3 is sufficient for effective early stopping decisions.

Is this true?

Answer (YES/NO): YES